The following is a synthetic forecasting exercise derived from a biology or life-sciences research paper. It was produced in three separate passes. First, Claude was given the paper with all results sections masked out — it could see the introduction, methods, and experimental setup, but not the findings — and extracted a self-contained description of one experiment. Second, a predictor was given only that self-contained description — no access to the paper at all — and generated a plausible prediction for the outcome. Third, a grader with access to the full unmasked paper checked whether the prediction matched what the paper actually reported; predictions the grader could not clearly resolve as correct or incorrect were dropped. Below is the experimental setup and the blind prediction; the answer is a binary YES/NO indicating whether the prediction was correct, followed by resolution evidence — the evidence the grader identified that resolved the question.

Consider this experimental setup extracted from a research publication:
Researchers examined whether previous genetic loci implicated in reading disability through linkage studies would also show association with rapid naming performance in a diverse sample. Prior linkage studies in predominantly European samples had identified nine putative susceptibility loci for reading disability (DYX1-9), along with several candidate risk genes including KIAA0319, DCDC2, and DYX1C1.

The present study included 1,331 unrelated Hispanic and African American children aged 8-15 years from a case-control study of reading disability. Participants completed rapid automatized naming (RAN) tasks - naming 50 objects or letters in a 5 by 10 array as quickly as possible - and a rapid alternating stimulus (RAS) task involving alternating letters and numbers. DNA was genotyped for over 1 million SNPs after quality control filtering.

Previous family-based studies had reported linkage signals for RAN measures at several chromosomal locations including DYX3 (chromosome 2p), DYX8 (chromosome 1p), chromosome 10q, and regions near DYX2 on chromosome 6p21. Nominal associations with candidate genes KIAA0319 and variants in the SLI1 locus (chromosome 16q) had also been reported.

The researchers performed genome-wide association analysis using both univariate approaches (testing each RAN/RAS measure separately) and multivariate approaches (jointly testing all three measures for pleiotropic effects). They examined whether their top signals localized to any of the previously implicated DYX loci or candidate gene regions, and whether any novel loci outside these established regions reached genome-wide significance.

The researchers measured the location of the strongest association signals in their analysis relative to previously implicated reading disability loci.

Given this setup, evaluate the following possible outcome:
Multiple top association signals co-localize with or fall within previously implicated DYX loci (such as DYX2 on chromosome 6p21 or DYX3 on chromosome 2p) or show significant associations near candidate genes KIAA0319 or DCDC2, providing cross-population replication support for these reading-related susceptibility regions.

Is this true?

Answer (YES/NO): NO